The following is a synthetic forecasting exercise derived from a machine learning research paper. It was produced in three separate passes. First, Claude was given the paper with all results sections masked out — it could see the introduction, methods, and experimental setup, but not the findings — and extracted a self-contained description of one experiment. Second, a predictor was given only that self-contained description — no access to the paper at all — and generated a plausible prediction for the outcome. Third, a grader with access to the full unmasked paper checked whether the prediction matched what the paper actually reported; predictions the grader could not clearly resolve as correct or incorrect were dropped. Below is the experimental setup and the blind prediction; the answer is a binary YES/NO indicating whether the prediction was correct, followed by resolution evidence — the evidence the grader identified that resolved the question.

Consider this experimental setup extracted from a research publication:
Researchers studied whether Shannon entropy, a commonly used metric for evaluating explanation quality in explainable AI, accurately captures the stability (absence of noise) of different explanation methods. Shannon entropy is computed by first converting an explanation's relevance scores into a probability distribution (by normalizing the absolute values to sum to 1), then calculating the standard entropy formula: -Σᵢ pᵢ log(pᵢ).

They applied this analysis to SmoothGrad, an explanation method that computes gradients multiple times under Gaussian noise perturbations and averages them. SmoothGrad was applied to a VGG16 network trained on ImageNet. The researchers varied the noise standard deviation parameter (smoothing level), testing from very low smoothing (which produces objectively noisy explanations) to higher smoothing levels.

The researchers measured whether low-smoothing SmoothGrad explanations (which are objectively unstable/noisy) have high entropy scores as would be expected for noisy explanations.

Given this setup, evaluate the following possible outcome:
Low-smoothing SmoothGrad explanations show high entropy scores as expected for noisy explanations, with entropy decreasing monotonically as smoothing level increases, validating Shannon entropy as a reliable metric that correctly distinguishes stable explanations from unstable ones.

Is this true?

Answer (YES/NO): NO